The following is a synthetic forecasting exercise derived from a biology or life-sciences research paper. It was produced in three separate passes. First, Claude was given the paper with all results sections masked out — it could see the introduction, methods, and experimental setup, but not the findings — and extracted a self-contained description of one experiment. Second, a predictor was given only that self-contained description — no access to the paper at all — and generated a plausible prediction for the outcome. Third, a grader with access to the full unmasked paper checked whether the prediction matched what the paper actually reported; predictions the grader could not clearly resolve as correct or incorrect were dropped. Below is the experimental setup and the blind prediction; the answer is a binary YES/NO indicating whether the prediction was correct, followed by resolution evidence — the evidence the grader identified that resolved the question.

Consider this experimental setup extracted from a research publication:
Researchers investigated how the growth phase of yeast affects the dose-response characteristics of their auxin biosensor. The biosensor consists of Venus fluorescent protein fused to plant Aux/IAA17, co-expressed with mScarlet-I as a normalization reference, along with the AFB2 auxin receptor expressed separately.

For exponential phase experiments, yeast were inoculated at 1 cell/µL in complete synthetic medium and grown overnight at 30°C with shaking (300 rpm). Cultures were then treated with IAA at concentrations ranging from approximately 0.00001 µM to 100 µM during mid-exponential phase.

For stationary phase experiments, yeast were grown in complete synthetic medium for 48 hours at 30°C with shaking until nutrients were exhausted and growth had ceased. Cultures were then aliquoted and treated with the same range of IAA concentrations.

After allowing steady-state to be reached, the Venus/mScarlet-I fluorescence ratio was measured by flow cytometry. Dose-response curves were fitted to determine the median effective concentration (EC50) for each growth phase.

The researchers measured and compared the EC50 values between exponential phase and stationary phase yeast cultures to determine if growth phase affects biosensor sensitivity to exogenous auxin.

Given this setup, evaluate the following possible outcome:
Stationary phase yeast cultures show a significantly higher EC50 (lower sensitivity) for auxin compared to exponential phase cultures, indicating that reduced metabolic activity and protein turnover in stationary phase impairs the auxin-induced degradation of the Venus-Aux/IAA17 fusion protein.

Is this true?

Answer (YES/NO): NO